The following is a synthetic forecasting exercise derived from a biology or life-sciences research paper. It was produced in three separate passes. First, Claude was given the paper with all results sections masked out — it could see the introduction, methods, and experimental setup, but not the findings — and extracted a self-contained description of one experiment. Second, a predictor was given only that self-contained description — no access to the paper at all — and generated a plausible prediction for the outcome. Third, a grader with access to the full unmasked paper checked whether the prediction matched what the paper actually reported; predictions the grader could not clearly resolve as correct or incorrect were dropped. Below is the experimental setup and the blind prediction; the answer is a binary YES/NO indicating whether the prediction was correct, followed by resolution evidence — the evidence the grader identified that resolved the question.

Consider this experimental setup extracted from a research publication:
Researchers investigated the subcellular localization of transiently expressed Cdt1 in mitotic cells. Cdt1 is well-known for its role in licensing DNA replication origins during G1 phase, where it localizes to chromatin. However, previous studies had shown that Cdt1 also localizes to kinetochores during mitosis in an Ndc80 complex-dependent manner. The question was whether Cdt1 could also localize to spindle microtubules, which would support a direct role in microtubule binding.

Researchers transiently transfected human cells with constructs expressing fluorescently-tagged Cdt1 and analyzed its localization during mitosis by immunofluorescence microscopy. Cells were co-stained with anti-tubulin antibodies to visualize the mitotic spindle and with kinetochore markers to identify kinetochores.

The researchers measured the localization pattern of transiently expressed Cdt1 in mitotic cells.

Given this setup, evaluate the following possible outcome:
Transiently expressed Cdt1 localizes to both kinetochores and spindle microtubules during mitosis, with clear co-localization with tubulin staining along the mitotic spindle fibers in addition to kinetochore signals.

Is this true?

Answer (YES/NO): YES